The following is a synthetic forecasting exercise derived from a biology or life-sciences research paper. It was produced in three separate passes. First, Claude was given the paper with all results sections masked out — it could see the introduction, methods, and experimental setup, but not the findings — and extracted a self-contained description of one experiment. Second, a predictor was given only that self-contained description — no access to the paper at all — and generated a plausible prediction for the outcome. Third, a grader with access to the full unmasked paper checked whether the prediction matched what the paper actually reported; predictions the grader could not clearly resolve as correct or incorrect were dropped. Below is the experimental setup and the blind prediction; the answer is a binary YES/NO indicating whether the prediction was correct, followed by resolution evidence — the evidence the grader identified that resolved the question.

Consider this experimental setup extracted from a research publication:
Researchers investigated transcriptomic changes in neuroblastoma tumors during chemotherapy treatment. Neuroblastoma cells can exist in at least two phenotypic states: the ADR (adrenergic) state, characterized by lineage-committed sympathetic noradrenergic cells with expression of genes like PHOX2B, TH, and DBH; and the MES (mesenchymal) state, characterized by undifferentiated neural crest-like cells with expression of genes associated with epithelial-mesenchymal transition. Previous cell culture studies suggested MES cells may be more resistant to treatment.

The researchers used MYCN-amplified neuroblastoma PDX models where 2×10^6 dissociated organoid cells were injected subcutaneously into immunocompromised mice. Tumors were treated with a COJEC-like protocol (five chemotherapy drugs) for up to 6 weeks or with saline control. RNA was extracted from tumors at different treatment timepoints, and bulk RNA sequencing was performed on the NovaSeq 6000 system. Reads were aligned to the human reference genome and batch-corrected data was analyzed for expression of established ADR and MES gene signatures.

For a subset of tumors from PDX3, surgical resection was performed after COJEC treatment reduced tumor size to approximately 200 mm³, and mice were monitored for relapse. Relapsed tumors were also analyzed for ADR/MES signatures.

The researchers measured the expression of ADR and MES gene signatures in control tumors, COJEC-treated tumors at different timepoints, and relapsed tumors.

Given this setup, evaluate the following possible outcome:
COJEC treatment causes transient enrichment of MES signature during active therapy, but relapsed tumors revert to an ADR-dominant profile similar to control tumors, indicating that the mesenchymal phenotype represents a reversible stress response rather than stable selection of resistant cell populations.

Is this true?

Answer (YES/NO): NO